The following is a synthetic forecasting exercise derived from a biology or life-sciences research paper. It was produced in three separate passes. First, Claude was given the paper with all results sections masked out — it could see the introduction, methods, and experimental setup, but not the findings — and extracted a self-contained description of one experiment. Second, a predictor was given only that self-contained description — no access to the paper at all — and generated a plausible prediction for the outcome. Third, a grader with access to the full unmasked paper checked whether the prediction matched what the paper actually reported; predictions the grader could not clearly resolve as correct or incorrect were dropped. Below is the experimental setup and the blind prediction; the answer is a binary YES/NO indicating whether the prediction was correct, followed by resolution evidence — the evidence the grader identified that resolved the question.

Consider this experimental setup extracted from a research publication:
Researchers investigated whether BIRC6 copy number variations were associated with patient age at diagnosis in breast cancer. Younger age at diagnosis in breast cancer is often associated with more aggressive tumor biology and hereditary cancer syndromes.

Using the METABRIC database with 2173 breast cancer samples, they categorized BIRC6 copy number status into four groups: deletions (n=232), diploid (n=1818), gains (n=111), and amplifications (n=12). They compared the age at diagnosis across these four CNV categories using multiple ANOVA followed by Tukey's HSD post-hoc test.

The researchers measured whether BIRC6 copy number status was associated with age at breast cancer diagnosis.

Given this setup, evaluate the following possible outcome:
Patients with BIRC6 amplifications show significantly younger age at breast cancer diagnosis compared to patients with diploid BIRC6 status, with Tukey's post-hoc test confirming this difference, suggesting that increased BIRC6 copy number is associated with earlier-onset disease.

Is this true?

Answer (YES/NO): YES